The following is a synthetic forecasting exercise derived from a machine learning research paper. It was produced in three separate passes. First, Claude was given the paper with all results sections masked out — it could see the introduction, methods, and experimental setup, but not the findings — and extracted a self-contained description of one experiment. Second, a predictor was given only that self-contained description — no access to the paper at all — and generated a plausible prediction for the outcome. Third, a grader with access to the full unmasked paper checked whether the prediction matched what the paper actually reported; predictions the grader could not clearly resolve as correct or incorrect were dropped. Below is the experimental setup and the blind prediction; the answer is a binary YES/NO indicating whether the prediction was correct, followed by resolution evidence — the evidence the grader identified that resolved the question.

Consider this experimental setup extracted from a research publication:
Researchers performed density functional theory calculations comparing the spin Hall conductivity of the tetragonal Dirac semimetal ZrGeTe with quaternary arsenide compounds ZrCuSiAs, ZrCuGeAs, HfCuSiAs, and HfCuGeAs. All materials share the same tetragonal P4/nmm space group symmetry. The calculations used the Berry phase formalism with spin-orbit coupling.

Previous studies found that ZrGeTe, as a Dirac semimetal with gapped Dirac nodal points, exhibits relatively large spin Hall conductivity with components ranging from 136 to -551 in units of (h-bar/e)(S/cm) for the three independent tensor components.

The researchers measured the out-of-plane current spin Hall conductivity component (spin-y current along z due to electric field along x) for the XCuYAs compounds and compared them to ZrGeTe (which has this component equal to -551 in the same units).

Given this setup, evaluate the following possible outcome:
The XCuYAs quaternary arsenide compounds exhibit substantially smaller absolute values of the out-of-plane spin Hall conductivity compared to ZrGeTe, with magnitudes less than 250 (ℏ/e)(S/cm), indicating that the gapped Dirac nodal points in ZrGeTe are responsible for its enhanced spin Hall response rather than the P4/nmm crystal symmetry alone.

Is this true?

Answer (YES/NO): NO